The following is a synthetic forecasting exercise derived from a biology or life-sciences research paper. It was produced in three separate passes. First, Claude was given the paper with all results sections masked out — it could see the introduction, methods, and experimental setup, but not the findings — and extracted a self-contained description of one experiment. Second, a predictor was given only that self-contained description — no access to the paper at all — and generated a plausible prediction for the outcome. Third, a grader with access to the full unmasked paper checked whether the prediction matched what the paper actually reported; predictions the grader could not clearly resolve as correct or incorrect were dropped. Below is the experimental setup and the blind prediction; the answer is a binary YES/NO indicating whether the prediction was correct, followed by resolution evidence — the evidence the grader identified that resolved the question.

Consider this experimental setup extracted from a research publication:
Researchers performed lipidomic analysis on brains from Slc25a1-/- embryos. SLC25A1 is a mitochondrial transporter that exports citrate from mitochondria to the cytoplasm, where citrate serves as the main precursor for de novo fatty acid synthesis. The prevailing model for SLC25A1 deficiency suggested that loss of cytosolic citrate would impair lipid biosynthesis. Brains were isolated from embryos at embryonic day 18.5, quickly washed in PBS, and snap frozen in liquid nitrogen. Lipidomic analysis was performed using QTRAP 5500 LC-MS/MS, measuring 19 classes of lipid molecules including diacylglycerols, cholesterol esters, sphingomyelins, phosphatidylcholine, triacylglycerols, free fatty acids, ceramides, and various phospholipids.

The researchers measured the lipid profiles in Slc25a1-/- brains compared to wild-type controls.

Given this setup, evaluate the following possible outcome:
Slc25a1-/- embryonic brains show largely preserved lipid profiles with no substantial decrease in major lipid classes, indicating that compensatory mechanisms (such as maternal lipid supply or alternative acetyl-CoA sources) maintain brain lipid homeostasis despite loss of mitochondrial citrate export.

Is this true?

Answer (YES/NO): NO